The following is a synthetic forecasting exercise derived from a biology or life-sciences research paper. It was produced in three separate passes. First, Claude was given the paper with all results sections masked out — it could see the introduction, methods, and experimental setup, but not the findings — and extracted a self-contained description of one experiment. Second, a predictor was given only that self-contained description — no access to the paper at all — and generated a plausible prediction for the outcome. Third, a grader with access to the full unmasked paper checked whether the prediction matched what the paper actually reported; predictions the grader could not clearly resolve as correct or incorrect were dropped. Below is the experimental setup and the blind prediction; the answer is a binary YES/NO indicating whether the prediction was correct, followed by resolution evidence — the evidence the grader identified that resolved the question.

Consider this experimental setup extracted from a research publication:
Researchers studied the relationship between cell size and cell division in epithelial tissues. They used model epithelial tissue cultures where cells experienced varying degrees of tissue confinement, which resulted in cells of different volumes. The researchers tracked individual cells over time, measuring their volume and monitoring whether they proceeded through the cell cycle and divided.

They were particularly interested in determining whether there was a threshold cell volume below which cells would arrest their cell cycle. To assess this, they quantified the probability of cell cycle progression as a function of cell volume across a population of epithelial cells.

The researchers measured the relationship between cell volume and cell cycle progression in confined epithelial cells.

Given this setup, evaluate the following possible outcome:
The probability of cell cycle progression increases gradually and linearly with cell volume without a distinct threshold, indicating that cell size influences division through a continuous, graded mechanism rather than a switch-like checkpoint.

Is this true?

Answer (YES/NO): NO